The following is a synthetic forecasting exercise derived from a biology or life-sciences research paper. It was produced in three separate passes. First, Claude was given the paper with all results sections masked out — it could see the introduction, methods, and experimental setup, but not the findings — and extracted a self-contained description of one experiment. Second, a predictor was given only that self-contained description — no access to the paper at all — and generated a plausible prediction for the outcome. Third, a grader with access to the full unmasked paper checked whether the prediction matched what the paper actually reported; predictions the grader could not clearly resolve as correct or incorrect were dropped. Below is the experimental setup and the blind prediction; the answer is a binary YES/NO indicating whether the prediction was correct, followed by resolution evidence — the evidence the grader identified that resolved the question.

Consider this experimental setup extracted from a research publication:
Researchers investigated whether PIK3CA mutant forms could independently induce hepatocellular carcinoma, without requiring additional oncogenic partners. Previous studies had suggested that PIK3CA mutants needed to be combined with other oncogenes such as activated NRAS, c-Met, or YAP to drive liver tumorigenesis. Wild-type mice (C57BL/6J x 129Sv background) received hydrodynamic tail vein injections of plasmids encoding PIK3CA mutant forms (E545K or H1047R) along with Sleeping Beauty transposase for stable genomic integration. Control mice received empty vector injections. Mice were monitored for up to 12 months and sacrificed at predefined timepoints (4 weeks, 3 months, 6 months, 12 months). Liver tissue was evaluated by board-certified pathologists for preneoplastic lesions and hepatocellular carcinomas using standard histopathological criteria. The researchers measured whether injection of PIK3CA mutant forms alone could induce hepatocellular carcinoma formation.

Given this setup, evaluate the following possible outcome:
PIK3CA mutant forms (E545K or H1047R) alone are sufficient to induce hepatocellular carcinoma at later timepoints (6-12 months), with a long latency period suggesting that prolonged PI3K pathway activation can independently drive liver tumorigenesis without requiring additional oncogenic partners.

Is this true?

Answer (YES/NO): NO